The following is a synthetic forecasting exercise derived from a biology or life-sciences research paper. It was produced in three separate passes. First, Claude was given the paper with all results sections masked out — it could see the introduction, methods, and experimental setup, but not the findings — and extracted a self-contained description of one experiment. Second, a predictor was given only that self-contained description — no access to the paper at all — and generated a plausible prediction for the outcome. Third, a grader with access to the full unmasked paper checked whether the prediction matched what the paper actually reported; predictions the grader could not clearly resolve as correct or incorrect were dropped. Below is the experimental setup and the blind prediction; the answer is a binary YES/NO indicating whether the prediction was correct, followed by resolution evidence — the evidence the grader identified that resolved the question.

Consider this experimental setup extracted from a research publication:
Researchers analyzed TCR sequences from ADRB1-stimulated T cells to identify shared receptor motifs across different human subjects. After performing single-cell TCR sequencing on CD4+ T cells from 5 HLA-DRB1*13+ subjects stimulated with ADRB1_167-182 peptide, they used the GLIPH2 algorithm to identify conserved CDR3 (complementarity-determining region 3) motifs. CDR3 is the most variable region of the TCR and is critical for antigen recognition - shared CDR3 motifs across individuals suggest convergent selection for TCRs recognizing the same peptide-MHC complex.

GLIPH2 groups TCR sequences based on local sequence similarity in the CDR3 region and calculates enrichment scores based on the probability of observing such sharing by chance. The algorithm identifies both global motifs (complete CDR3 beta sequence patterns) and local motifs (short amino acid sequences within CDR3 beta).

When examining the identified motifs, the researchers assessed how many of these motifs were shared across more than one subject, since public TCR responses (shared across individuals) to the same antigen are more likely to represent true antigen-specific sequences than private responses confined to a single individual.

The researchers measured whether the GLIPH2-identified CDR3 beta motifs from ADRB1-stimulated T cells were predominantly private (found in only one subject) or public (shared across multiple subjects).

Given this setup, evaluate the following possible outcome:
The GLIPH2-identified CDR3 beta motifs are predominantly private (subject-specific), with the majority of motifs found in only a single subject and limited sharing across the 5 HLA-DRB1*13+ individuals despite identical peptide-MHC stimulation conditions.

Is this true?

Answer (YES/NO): YES